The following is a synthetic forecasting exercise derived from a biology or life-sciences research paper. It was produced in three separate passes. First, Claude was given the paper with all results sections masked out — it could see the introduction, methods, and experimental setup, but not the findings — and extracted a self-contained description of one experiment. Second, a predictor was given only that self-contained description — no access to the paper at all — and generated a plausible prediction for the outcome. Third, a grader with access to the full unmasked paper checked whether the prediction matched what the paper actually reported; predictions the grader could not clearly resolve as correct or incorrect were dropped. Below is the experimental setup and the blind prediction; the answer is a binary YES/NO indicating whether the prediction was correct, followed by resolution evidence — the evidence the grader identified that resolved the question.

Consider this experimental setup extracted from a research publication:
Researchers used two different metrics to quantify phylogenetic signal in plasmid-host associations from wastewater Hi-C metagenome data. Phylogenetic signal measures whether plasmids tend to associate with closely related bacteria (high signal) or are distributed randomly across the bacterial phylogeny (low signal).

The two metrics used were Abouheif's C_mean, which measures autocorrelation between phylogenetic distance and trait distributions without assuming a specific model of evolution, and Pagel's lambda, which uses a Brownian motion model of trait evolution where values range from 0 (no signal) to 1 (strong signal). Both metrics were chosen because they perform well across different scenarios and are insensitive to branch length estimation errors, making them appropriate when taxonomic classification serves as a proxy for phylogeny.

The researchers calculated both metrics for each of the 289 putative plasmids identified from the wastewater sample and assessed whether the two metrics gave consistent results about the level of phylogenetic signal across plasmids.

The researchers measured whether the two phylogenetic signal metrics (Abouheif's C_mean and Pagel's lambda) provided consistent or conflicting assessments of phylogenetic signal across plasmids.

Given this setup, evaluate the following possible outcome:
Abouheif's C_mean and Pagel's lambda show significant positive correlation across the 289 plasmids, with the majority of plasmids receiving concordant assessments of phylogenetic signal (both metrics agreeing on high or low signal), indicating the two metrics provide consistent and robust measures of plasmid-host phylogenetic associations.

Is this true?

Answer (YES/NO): NO